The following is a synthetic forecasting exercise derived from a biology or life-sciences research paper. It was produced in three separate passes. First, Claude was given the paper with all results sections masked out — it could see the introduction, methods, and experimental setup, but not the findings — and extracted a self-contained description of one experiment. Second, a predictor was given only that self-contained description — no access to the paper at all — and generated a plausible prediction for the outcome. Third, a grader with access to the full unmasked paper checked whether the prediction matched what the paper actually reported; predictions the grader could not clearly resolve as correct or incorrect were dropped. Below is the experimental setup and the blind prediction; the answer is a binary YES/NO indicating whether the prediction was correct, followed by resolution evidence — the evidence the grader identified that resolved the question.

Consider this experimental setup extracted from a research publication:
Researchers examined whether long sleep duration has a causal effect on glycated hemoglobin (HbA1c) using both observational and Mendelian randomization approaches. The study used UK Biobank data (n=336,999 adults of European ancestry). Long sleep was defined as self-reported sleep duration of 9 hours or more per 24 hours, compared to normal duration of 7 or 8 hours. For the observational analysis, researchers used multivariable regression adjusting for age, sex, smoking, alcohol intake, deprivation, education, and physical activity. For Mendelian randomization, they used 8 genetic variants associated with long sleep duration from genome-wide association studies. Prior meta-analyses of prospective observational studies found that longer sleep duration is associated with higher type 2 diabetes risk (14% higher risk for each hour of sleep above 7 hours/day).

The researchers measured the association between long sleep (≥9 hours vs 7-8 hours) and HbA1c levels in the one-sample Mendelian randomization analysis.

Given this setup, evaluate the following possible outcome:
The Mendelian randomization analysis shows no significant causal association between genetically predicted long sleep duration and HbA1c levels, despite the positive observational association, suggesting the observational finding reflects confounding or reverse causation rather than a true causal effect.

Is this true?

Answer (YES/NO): NO